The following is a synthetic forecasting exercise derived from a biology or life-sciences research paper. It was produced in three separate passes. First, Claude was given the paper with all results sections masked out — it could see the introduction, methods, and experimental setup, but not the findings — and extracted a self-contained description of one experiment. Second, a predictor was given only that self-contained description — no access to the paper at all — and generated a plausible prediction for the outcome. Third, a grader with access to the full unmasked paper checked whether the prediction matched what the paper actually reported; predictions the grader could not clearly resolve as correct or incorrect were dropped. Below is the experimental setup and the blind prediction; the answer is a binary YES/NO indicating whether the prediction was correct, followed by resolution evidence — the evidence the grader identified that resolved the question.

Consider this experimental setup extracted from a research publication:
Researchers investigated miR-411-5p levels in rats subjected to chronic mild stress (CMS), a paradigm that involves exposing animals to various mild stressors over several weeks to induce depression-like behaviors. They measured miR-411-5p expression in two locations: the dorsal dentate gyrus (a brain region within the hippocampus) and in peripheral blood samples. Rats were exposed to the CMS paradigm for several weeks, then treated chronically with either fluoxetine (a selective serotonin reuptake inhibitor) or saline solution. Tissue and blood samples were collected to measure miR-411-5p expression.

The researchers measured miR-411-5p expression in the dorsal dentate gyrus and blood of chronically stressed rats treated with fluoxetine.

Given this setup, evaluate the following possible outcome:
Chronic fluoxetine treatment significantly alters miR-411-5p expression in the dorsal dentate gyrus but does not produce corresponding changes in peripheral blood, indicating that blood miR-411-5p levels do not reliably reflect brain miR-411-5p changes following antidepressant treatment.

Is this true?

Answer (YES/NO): YES